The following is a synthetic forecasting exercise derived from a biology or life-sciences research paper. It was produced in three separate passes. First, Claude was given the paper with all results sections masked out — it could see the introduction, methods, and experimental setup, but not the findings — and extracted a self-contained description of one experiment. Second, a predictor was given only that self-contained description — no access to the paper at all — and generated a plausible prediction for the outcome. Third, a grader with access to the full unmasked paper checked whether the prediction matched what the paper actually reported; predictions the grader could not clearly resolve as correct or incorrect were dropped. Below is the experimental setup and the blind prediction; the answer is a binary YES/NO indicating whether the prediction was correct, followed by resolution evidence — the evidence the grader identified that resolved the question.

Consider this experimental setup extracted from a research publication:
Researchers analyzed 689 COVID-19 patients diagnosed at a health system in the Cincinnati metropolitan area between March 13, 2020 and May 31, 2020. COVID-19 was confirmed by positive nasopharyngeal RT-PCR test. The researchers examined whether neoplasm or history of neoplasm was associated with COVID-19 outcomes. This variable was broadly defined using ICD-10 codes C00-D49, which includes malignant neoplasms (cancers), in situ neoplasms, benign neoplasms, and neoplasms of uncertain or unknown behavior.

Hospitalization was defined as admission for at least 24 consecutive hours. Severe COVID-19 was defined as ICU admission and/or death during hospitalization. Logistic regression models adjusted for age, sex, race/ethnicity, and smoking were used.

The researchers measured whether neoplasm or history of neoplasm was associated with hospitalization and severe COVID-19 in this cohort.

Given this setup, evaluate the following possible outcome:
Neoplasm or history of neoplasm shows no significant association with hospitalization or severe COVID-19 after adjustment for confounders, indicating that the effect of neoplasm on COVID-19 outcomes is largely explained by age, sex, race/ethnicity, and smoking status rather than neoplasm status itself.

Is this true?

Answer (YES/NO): YES